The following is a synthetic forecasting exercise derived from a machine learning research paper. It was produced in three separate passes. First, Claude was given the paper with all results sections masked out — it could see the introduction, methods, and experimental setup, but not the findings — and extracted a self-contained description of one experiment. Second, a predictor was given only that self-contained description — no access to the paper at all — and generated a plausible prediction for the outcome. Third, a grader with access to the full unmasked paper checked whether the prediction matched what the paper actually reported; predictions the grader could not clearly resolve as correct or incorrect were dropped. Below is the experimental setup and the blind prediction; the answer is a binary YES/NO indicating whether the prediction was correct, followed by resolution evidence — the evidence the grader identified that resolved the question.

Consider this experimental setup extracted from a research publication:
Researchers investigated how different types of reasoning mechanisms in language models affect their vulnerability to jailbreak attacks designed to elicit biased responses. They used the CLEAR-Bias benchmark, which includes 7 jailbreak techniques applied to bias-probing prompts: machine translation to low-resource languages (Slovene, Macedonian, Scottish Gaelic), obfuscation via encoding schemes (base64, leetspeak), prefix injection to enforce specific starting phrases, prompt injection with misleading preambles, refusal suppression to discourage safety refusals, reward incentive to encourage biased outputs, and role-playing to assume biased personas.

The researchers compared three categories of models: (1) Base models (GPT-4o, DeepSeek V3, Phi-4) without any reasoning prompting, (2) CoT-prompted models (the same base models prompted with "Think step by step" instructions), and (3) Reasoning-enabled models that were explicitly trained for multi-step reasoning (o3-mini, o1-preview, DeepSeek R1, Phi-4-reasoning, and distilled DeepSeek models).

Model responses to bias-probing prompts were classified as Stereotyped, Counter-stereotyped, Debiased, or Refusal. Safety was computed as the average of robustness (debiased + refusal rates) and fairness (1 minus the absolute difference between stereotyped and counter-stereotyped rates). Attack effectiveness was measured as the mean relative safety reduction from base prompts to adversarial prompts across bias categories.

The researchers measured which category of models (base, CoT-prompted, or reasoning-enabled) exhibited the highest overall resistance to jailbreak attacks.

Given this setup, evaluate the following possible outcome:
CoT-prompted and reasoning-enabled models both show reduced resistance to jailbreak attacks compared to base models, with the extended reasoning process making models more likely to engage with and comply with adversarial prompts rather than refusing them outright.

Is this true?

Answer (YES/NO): YES